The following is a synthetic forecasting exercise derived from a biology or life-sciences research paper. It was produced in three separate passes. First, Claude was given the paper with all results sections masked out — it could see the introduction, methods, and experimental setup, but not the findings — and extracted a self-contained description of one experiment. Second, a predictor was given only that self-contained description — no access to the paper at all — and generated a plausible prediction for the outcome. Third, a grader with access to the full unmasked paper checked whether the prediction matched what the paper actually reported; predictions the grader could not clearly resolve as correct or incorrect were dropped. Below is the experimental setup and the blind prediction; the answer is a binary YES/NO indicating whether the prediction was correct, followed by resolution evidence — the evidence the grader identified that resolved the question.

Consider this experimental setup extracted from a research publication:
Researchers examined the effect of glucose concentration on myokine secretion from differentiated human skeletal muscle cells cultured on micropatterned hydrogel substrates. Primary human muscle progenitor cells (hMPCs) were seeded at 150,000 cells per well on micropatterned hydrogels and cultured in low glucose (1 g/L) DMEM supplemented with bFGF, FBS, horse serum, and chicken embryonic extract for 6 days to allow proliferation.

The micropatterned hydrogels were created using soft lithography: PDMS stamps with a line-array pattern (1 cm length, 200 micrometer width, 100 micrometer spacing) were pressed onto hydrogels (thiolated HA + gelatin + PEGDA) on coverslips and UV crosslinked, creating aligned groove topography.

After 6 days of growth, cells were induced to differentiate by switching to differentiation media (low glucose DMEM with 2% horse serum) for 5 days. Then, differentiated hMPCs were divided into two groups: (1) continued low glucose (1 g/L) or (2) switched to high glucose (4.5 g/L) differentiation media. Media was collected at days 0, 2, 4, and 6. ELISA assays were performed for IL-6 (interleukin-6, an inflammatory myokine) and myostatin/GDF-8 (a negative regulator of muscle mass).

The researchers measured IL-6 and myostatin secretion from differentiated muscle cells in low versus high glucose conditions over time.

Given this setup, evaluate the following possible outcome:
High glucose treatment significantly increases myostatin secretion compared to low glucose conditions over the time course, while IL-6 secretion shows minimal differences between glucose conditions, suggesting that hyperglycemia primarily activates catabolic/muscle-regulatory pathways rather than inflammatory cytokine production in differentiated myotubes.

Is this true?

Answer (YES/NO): NO